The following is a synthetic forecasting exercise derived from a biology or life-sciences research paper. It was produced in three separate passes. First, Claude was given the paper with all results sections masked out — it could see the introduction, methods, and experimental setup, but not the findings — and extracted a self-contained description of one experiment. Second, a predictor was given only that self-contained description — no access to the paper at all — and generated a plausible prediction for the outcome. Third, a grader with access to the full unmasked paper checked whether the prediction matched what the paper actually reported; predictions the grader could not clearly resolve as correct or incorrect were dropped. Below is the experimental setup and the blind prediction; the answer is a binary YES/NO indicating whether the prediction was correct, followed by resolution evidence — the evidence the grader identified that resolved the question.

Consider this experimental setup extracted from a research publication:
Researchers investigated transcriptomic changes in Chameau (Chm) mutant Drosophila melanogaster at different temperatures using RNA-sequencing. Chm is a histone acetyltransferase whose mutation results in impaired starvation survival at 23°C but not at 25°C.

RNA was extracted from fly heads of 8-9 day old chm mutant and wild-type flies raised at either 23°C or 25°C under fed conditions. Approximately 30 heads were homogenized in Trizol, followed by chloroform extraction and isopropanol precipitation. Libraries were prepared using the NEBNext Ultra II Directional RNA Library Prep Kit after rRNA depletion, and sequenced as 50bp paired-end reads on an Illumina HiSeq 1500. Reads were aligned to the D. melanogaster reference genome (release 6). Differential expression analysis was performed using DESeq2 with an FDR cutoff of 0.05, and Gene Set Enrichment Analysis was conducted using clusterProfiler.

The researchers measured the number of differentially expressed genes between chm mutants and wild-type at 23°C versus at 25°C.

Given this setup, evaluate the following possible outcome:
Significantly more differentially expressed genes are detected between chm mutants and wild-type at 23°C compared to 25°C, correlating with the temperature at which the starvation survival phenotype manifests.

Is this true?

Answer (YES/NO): YES